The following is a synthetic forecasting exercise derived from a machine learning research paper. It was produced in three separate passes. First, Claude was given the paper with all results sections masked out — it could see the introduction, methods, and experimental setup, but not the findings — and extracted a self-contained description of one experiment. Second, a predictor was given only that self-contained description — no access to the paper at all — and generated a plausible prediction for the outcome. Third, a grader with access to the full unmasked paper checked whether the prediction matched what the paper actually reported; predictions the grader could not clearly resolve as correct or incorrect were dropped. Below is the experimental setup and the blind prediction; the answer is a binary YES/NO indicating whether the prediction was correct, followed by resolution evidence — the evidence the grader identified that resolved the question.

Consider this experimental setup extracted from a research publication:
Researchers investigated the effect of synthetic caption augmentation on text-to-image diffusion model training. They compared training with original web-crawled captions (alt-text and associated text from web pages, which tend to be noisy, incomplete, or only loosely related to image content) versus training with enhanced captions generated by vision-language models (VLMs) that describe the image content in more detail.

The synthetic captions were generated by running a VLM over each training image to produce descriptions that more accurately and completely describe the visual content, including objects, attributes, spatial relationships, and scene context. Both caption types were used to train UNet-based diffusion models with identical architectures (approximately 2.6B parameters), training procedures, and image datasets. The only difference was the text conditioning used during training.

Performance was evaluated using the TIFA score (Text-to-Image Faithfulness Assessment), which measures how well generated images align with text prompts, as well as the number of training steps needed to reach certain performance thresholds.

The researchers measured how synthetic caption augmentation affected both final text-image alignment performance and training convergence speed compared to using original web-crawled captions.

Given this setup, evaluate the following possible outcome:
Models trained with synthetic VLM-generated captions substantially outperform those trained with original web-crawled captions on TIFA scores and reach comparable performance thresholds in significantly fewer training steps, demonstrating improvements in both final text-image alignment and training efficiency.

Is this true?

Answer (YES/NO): NO